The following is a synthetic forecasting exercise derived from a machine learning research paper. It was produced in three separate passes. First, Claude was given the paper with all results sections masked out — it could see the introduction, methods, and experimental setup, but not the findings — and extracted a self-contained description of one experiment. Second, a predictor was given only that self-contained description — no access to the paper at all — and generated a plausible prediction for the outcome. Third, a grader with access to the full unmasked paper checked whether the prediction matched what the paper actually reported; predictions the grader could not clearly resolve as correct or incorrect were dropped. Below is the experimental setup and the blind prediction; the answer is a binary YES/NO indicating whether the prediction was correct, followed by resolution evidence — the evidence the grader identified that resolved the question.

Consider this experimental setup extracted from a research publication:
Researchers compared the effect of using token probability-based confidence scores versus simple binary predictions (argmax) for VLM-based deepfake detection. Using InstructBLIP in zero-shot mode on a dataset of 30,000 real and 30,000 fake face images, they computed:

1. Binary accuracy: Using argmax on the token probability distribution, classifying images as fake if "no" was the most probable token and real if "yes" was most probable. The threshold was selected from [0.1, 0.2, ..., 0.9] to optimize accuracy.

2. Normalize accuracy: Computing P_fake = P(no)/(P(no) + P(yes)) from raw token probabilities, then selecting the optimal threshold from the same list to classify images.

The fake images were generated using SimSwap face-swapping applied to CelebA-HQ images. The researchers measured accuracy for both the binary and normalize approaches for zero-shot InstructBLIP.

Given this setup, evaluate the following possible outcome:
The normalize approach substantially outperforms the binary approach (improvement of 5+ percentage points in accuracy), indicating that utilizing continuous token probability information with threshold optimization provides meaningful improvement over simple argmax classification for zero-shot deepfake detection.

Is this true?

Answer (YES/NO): YES